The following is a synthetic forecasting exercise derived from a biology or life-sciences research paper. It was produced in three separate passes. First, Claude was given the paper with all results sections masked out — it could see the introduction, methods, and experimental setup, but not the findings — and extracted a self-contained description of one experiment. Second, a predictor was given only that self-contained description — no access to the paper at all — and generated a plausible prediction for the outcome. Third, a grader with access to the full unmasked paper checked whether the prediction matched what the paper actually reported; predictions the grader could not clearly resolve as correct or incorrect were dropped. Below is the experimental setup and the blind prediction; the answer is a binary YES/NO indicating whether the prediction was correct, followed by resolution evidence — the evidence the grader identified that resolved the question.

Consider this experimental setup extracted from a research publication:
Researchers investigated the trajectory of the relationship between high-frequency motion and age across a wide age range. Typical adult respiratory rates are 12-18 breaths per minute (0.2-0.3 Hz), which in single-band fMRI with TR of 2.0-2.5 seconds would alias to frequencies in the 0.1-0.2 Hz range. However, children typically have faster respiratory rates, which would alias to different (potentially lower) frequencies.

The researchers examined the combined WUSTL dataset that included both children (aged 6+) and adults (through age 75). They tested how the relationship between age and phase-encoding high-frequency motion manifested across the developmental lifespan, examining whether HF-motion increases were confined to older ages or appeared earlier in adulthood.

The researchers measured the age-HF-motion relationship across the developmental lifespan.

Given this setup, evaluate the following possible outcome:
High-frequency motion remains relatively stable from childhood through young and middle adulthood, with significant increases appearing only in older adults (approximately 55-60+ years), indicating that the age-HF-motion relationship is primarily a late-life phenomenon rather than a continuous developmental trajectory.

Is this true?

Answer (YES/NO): NO